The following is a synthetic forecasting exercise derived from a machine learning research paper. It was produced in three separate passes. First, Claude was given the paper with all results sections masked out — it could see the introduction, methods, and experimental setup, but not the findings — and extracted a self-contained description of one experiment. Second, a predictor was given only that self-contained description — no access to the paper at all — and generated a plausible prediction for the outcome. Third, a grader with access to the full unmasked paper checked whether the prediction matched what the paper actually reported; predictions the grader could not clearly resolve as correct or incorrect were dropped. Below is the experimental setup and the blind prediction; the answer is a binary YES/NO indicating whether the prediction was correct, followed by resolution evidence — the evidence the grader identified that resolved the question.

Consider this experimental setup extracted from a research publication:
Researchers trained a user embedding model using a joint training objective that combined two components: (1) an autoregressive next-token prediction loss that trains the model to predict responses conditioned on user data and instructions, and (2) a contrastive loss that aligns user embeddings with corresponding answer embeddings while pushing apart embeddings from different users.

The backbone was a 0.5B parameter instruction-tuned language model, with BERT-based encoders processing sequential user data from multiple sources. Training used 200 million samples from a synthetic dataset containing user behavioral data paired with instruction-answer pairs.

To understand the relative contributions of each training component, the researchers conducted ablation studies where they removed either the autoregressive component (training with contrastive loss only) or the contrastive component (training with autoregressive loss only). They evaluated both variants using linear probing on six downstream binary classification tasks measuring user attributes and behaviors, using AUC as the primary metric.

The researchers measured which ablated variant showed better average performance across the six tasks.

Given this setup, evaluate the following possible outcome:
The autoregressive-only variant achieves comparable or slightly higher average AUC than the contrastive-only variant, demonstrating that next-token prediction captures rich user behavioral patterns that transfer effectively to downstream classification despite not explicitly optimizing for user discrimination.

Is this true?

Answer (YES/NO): NO